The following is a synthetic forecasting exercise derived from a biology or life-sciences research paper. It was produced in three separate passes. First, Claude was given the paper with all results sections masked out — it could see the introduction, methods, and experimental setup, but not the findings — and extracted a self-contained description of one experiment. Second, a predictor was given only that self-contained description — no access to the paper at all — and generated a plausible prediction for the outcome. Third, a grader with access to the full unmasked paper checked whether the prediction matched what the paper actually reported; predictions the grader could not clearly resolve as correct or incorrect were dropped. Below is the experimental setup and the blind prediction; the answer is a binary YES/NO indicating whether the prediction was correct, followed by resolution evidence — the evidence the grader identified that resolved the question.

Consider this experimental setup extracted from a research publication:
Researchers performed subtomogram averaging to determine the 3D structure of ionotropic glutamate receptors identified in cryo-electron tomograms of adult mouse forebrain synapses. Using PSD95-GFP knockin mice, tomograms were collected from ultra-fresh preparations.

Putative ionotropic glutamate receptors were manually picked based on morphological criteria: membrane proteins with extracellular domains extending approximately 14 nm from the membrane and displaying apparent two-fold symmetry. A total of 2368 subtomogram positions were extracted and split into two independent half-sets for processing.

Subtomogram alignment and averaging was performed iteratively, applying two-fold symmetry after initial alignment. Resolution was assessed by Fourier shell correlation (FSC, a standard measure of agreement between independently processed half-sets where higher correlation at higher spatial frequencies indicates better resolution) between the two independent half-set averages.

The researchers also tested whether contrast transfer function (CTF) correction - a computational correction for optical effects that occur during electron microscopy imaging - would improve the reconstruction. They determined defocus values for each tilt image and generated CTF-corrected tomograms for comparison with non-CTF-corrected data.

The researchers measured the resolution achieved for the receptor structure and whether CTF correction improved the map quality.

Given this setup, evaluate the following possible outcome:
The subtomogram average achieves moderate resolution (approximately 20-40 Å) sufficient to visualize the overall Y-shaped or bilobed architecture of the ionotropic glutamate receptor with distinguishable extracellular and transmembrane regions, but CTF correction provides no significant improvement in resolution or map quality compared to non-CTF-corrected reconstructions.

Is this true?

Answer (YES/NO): YES